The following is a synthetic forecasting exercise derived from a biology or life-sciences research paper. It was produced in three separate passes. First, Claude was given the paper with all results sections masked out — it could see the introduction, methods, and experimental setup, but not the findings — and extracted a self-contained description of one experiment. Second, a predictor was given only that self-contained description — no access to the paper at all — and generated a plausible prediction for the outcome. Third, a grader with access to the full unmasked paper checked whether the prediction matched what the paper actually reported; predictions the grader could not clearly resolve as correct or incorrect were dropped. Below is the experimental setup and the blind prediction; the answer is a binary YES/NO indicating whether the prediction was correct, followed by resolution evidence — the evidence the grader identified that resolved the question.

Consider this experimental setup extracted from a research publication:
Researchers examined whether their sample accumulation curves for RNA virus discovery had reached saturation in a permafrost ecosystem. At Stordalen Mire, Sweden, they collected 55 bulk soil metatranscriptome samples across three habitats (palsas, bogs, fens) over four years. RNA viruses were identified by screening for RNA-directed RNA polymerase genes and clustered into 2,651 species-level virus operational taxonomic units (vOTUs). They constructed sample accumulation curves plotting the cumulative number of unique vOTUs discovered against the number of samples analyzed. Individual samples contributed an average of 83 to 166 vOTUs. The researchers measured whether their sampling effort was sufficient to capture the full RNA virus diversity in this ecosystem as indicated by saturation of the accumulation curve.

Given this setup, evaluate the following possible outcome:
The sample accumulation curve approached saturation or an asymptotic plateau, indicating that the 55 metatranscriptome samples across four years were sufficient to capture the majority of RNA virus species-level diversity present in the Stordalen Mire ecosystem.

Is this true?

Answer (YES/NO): NO